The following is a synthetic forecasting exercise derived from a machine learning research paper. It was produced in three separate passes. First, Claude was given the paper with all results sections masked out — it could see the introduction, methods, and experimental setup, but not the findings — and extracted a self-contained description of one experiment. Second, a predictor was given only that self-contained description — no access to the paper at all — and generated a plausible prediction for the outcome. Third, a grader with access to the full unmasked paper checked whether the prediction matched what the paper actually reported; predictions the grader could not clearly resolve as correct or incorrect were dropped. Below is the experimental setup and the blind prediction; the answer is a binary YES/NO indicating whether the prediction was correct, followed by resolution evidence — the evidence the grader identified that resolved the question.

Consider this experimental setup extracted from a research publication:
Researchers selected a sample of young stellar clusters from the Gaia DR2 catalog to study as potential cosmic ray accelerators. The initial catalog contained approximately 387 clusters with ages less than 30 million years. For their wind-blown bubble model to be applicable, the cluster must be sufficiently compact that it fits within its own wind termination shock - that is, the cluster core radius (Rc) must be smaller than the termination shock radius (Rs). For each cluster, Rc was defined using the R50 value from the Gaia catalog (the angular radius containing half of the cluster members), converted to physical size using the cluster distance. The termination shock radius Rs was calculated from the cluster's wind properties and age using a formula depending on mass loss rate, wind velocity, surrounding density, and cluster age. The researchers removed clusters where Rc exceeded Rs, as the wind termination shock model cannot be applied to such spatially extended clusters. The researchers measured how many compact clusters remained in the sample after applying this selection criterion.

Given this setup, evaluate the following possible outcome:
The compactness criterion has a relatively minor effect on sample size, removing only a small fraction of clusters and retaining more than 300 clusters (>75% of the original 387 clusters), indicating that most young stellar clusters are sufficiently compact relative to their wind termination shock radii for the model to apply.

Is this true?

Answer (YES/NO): NO